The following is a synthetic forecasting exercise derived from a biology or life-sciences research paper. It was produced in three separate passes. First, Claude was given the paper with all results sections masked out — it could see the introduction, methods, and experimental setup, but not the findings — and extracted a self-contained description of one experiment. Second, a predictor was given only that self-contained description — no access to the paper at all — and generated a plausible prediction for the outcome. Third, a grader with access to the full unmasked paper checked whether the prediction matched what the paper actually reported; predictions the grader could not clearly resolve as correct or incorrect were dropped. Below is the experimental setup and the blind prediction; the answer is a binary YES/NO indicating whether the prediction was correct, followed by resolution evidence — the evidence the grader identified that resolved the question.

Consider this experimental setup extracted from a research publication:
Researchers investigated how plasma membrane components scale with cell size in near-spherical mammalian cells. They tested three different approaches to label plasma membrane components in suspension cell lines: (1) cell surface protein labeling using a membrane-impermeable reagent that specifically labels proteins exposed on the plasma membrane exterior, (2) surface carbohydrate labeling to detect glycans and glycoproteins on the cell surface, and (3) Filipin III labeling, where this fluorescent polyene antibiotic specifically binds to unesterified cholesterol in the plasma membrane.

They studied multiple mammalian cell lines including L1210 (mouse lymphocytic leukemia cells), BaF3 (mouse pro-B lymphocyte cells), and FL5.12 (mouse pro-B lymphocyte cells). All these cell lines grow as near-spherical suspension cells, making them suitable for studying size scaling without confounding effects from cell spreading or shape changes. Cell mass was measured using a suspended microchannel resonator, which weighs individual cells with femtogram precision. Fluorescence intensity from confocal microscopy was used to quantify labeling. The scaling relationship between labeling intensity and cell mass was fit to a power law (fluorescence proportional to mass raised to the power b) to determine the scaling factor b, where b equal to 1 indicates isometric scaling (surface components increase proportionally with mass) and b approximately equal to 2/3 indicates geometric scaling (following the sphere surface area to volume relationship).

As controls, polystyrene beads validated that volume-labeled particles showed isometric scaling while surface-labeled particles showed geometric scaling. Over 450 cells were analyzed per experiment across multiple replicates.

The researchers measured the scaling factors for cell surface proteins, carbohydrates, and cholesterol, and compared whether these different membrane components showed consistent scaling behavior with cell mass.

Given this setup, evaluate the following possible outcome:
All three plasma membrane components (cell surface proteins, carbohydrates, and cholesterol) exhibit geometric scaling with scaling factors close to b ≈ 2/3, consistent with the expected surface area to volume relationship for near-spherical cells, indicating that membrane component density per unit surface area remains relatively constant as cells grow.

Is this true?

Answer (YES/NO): NO